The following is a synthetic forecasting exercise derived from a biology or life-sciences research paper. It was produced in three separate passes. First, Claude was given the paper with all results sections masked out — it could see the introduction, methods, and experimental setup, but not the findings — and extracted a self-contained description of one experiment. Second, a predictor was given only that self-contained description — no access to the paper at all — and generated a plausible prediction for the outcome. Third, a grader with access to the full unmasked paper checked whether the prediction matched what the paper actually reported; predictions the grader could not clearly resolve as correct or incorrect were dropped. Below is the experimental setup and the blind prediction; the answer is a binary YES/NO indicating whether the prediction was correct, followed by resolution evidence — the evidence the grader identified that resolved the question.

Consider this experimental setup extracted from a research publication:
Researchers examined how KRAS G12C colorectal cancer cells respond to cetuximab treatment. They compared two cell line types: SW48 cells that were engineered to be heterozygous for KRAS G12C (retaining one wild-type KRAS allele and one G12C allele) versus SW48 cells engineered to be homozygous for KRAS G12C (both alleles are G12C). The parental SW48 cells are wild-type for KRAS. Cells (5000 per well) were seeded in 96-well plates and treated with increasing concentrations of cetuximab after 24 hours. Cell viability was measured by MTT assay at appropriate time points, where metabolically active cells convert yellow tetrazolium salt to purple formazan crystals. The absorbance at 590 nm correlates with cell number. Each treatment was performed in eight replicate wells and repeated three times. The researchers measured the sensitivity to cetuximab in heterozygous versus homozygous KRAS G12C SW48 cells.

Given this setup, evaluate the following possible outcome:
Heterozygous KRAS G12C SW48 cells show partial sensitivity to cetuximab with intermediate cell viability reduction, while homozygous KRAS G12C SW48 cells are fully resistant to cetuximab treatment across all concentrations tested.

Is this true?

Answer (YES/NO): NO